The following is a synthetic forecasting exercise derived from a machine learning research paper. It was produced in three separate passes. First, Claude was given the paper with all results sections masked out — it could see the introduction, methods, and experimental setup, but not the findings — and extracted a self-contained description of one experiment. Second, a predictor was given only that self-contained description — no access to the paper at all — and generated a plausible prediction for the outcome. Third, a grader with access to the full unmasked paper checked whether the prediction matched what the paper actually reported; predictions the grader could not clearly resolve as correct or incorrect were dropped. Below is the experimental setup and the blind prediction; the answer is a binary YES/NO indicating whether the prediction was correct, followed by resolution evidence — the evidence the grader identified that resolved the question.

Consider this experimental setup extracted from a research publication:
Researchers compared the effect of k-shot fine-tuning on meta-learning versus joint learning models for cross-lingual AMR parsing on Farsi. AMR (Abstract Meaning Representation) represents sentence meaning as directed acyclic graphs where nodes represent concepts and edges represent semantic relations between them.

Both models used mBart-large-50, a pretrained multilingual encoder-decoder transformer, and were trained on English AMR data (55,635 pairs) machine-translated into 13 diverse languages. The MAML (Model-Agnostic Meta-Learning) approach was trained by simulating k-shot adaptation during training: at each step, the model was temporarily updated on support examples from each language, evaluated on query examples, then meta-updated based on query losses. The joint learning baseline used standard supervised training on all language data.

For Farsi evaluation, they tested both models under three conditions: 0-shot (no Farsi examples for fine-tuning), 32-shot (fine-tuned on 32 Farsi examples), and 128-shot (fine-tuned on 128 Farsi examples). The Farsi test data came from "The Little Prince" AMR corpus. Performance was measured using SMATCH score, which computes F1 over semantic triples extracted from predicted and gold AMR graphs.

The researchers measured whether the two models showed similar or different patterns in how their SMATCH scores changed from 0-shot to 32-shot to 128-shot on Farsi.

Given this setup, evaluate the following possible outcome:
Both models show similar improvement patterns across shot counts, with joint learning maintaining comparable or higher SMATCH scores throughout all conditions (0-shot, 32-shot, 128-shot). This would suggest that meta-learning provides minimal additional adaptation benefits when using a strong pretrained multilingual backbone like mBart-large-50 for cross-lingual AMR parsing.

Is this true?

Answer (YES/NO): NO